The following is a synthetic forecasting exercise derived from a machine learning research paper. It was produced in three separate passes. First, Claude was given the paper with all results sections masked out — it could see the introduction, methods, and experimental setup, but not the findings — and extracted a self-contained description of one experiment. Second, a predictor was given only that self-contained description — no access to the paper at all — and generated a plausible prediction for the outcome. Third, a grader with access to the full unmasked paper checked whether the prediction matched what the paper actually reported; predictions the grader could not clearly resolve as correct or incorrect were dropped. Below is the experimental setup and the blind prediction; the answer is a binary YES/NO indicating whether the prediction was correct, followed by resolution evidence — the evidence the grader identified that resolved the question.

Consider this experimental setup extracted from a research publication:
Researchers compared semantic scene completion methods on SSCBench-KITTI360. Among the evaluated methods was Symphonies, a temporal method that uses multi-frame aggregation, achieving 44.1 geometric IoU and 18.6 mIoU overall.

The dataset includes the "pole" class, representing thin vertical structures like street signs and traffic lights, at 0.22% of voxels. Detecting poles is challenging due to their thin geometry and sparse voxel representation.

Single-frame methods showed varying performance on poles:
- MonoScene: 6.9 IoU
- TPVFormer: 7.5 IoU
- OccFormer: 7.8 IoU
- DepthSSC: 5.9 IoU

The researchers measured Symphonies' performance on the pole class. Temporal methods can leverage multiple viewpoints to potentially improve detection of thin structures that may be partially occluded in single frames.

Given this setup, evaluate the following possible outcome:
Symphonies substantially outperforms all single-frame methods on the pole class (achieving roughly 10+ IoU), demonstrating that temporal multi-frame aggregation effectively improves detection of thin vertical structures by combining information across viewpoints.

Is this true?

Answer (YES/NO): YES